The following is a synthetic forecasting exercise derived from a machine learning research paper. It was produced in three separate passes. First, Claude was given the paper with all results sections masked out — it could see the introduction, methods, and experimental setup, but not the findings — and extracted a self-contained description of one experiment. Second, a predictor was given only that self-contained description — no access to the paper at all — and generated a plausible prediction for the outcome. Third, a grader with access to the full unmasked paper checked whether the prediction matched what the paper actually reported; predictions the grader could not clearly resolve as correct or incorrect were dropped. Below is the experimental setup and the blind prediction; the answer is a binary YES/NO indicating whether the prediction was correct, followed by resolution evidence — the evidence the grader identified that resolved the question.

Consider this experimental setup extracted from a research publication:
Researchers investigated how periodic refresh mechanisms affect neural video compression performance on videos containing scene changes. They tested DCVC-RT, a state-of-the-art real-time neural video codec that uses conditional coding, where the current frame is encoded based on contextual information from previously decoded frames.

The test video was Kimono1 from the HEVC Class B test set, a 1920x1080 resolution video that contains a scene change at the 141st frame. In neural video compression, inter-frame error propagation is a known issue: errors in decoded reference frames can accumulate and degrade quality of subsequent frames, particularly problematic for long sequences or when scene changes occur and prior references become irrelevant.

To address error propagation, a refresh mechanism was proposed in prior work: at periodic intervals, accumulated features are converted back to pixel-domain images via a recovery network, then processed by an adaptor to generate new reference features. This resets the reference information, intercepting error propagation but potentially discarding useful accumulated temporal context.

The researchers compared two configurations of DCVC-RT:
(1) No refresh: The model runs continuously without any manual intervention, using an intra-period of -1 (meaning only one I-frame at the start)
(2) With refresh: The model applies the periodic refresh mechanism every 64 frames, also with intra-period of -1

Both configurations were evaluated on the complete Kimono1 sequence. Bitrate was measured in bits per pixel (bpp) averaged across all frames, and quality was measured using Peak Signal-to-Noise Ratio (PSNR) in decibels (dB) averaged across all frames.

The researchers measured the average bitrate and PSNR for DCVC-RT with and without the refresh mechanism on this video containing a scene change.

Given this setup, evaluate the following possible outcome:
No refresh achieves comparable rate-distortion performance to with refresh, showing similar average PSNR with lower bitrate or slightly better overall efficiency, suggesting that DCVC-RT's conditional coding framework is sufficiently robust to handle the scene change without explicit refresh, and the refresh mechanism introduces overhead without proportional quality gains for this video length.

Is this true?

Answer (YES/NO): NO